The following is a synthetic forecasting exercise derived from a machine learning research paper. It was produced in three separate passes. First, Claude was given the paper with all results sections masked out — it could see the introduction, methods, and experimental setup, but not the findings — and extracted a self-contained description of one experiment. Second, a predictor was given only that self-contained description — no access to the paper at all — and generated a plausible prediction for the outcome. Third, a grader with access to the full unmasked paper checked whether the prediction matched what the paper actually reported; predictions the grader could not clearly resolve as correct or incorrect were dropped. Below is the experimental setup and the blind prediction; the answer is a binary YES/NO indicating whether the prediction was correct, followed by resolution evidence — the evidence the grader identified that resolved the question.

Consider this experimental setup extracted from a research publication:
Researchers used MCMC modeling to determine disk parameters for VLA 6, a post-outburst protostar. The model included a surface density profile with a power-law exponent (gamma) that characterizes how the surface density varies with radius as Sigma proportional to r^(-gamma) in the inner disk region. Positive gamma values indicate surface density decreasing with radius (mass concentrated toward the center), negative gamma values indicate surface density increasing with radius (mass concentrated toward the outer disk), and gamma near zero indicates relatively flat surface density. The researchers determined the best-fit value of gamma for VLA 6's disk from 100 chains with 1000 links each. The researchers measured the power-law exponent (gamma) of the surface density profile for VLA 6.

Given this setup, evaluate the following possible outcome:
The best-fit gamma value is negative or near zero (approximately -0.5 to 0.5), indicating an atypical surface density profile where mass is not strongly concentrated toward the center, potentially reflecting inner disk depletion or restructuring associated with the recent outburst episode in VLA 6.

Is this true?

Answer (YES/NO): YES